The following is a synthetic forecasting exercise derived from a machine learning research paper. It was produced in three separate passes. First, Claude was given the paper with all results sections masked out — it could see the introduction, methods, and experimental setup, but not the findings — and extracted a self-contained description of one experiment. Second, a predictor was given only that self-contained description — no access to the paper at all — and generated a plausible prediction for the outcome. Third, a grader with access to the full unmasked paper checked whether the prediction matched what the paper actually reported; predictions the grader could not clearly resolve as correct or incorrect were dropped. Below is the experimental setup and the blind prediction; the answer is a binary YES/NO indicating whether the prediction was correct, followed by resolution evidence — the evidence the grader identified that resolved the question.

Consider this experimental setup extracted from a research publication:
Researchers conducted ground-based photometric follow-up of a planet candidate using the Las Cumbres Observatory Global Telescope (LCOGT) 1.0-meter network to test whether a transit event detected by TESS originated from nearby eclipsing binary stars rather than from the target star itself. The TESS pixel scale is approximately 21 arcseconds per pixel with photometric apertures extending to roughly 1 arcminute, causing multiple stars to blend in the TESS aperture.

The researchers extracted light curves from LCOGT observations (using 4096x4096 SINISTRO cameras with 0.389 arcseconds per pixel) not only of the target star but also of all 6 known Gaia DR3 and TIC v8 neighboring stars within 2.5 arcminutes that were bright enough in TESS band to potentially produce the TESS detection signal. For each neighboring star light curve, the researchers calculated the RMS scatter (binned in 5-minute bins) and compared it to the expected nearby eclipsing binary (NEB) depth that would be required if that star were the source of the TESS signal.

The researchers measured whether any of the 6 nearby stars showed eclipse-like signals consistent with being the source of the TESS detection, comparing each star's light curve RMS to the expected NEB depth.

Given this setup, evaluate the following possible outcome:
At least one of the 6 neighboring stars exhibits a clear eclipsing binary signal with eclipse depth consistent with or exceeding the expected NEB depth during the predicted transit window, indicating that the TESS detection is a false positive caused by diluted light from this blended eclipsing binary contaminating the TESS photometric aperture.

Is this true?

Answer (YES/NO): NO